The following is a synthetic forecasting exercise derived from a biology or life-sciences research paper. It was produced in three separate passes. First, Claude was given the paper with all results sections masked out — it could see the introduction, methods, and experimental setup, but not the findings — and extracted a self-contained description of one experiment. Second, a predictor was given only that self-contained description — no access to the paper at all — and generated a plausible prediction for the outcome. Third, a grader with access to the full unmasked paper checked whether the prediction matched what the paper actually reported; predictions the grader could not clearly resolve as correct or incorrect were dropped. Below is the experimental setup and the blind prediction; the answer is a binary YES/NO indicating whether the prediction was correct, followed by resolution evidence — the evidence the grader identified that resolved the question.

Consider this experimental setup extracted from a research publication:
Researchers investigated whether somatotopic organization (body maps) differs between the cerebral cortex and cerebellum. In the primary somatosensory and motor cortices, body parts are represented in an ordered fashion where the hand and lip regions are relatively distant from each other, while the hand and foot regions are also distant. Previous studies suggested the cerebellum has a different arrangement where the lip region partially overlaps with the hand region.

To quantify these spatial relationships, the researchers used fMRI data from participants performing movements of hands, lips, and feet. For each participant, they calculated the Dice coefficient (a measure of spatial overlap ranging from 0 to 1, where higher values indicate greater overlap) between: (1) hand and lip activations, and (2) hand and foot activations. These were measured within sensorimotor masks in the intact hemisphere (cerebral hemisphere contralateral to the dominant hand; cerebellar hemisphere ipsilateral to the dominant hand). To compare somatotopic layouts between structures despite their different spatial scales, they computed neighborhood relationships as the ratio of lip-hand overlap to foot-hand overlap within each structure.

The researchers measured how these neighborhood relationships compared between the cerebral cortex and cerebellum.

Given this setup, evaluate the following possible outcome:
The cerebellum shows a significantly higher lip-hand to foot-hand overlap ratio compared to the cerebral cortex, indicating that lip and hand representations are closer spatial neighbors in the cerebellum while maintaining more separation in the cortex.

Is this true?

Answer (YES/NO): YES